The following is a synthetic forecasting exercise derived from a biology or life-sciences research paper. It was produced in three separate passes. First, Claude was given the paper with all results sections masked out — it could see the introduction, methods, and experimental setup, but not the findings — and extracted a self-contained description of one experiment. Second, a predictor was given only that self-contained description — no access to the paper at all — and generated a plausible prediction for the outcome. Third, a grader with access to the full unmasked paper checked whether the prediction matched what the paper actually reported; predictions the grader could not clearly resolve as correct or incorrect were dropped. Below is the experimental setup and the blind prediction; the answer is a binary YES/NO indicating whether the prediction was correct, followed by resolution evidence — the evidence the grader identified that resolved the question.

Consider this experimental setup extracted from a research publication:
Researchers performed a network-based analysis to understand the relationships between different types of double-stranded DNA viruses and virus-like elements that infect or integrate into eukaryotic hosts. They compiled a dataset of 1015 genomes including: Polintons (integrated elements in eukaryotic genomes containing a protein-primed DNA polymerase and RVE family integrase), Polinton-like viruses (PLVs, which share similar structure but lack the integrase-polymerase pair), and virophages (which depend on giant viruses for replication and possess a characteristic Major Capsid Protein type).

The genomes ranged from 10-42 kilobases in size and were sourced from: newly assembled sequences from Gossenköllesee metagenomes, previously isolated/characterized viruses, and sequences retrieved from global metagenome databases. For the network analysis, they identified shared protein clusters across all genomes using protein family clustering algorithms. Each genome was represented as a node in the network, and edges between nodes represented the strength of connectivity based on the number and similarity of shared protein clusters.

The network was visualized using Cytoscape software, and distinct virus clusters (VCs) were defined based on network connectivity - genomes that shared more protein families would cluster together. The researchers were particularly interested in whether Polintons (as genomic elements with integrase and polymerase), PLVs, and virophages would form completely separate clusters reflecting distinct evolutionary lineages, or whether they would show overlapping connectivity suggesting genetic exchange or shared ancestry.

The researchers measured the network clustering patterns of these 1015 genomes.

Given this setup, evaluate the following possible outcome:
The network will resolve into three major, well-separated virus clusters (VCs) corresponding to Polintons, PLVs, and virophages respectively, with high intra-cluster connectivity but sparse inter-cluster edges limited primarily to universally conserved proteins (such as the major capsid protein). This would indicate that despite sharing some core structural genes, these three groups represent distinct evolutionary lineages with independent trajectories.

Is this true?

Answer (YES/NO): NO